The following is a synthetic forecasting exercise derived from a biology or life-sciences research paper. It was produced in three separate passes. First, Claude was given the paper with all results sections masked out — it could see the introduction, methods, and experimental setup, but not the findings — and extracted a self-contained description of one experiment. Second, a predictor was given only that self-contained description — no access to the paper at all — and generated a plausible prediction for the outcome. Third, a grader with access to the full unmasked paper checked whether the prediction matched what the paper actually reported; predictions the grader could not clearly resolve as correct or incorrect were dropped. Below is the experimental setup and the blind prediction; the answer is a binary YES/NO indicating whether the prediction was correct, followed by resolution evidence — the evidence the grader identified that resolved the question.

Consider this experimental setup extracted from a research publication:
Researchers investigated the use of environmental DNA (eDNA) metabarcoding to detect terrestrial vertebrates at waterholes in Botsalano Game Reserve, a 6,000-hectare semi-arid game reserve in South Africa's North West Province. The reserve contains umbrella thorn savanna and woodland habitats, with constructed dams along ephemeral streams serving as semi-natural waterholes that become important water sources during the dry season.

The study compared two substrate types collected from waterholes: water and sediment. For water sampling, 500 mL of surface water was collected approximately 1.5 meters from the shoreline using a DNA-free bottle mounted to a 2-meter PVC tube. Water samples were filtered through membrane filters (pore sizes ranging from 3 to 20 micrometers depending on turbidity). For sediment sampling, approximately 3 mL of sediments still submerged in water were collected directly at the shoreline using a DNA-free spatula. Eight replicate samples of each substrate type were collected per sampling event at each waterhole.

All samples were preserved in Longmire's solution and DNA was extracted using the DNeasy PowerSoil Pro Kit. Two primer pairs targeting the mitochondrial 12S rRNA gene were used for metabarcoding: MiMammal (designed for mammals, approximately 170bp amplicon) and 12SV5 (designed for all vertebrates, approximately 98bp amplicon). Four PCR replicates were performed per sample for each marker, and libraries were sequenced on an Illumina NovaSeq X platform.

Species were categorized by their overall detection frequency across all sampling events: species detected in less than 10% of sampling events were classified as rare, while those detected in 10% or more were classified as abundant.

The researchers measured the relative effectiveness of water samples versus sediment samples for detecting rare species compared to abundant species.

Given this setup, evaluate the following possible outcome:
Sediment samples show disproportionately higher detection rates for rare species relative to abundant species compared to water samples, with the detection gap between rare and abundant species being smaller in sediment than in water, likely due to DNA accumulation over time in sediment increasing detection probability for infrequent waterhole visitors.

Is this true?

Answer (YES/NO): NO